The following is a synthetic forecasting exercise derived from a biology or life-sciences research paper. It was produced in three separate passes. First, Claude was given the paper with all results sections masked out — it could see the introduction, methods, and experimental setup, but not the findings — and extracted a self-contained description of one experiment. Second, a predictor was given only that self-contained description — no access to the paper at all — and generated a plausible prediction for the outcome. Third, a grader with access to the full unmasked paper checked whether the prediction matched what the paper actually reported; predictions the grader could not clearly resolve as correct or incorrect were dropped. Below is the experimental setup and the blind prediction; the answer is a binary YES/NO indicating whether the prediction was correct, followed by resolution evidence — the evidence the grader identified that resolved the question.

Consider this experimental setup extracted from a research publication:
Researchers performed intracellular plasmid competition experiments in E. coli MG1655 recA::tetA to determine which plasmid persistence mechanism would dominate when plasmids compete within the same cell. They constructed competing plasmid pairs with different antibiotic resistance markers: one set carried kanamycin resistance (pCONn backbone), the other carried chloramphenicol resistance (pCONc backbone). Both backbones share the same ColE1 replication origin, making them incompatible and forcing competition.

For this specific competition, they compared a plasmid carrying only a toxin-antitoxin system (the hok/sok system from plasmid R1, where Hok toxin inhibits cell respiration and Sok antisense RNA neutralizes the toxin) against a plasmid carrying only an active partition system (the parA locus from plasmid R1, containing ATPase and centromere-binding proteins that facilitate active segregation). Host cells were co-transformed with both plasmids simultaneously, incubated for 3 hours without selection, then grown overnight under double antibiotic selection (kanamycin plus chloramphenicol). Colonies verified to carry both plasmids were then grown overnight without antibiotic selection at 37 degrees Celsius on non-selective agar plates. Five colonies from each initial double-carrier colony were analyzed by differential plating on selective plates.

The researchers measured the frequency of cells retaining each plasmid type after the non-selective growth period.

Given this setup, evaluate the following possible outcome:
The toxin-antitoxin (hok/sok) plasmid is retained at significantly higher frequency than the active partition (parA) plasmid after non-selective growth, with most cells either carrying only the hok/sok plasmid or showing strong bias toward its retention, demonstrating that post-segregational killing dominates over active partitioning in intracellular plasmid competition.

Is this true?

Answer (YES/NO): YES